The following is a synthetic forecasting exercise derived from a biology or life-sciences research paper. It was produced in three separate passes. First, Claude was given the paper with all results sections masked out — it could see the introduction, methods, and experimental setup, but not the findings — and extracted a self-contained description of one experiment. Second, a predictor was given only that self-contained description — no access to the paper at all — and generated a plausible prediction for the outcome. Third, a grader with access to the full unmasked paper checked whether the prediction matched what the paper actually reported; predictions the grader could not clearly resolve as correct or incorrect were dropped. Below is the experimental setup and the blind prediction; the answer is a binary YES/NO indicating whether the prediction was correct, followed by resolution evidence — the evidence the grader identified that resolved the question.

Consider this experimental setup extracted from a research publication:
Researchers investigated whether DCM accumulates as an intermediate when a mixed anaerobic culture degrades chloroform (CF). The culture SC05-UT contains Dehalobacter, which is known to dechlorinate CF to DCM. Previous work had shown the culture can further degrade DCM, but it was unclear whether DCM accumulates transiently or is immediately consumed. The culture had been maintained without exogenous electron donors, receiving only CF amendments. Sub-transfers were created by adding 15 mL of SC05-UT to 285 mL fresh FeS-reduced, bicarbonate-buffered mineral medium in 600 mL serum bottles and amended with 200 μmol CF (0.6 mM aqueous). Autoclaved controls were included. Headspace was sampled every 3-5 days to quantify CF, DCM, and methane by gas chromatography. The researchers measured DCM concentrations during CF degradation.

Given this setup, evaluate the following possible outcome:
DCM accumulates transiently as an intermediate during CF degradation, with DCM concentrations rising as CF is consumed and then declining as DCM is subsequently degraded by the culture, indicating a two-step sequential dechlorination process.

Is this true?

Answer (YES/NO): NO